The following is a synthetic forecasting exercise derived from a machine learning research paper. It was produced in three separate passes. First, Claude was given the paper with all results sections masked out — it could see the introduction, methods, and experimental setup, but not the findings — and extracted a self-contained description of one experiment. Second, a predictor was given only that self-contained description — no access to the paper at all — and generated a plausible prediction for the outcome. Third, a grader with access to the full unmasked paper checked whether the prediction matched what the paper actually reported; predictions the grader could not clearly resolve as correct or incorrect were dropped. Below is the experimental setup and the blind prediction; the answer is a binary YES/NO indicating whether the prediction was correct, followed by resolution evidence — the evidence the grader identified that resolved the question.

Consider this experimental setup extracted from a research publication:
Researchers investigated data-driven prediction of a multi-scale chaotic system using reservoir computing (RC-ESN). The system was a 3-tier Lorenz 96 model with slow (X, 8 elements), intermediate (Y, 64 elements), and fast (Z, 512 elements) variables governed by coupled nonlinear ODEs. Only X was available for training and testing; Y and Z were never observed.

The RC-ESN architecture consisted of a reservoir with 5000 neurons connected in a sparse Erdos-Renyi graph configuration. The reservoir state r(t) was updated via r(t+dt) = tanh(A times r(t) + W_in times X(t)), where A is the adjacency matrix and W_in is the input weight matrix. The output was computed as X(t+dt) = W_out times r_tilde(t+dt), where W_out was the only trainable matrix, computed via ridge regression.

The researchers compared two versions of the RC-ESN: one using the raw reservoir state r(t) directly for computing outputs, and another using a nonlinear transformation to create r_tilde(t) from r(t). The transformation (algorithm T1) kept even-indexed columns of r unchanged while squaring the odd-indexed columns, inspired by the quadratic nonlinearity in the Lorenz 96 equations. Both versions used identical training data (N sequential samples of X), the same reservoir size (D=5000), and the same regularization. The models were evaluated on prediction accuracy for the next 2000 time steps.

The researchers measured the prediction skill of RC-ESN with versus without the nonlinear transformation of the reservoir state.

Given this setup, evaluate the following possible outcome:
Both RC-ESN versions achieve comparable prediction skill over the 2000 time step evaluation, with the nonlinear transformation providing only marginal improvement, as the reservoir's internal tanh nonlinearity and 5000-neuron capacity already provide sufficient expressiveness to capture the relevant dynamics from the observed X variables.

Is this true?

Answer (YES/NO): NO